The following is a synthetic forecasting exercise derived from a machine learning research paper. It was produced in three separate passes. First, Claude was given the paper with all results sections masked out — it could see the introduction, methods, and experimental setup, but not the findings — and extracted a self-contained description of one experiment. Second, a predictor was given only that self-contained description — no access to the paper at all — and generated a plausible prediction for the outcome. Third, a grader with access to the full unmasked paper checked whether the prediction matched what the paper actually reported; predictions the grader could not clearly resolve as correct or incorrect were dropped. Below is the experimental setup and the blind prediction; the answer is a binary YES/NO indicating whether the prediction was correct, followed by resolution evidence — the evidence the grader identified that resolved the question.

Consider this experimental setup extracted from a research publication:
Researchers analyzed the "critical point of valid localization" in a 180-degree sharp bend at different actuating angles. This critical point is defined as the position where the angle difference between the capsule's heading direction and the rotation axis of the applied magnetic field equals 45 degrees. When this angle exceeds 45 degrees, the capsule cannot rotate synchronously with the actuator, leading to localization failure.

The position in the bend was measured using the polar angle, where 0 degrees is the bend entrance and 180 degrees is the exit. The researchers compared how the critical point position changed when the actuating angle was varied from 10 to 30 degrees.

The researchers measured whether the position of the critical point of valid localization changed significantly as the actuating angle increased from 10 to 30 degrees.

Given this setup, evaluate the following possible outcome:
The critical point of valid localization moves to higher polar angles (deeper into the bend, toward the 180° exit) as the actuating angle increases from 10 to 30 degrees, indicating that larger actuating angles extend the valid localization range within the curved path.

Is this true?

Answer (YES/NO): NO